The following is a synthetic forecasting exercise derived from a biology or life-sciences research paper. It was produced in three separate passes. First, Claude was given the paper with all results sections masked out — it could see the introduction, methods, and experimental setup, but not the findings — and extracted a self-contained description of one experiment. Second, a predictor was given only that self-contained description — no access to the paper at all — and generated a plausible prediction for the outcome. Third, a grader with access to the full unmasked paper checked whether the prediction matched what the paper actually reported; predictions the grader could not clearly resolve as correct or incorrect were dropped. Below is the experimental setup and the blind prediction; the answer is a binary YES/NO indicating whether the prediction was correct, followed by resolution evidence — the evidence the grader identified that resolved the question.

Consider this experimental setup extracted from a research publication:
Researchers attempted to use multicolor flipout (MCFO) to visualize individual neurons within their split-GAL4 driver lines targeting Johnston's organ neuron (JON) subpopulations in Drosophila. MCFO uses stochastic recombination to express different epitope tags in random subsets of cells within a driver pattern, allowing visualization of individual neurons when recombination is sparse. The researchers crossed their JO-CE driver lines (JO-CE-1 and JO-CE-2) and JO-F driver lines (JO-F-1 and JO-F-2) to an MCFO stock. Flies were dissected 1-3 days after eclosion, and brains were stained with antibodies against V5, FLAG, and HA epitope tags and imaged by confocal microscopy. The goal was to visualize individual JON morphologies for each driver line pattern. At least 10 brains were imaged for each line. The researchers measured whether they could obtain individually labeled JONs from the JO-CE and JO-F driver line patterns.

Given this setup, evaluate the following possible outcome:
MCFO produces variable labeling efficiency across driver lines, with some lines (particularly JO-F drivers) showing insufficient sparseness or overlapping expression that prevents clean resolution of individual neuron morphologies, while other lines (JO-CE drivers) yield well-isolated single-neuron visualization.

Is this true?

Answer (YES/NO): NO